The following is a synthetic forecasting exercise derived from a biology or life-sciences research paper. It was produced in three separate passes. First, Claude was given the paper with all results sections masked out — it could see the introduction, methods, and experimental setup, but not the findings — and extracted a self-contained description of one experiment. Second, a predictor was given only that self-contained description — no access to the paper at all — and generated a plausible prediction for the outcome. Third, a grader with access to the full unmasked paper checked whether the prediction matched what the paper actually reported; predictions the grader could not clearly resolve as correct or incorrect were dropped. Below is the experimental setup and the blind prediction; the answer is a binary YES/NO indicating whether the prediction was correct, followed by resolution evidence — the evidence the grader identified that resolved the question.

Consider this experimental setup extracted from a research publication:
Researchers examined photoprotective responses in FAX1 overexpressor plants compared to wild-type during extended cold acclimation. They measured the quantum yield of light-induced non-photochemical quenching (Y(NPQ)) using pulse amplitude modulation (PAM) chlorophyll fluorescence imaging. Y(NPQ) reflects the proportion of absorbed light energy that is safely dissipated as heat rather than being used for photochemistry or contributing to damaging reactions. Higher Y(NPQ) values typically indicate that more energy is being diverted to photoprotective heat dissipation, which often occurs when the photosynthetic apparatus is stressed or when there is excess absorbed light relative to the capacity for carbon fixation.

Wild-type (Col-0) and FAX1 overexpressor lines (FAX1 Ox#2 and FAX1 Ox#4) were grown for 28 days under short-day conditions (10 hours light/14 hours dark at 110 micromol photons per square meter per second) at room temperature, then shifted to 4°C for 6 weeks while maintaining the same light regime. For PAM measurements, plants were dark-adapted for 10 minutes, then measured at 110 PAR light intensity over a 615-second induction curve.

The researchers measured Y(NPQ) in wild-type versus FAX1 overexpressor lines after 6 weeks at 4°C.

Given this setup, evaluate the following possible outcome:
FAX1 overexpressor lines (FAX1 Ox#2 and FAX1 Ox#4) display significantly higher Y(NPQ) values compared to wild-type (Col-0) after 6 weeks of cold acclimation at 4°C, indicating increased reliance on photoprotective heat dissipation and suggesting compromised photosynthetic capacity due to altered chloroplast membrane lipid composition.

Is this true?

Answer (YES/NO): NO